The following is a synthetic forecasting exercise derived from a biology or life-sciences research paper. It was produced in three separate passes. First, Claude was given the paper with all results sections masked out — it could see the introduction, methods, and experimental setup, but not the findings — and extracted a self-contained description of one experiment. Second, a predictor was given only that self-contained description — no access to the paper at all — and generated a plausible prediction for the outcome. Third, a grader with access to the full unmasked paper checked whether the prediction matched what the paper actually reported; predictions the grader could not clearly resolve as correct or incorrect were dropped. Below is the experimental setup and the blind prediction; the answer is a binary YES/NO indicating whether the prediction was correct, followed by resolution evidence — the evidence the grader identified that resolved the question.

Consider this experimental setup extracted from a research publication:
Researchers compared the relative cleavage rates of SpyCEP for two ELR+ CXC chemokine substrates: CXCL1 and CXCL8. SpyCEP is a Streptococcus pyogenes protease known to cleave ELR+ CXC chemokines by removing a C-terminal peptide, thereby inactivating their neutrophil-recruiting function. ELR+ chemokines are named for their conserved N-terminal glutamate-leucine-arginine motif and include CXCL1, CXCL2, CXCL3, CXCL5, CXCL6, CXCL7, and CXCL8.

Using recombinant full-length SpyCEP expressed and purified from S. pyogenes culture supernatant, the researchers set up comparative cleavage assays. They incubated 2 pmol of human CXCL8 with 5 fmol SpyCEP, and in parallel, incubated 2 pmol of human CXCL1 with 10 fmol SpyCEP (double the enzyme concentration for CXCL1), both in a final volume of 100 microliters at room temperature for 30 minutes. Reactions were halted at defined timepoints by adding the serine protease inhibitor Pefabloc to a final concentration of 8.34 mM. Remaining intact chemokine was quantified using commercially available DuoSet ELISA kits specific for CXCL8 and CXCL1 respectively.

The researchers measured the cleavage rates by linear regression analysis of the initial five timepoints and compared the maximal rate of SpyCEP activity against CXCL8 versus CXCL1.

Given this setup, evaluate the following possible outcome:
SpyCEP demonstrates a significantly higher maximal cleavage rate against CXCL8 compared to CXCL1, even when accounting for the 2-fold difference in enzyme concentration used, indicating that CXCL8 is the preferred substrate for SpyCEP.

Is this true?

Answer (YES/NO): YES